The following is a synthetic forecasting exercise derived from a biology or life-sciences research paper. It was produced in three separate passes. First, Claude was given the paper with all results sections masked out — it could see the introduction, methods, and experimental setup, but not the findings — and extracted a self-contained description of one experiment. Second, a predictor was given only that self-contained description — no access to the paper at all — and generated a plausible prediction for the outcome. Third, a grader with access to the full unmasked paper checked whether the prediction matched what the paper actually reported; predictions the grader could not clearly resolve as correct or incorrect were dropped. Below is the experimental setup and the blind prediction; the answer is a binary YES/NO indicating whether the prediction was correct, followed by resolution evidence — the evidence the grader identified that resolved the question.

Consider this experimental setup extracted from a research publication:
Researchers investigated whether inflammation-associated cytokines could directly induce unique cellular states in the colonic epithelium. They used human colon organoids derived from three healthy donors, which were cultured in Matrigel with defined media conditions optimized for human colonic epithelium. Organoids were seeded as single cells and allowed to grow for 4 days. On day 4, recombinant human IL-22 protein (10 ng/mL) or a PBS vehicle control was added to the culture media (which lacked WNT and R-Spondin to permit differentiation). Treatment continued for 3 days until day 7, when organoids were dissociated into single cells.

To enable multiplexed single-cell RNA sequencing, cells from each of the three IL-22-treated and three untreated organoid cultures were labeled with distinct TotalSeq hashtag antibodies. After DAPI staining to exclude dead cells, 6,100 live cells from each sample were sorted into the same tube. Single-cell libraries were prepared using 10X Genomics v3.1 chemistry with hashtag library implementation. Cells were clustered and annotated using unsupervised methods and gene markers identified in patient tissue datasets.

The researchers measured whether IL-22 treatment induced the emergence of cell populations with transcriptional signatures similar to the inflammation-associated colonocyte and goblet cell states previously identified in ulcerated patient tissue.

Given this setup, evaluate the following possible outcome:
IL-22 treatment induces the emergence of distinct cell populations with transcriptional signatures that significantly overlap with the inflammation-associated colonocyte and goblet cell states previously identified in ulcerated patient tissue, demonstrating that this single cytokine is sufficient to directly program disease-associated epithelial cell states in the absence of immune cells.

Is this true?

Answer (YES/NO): YES